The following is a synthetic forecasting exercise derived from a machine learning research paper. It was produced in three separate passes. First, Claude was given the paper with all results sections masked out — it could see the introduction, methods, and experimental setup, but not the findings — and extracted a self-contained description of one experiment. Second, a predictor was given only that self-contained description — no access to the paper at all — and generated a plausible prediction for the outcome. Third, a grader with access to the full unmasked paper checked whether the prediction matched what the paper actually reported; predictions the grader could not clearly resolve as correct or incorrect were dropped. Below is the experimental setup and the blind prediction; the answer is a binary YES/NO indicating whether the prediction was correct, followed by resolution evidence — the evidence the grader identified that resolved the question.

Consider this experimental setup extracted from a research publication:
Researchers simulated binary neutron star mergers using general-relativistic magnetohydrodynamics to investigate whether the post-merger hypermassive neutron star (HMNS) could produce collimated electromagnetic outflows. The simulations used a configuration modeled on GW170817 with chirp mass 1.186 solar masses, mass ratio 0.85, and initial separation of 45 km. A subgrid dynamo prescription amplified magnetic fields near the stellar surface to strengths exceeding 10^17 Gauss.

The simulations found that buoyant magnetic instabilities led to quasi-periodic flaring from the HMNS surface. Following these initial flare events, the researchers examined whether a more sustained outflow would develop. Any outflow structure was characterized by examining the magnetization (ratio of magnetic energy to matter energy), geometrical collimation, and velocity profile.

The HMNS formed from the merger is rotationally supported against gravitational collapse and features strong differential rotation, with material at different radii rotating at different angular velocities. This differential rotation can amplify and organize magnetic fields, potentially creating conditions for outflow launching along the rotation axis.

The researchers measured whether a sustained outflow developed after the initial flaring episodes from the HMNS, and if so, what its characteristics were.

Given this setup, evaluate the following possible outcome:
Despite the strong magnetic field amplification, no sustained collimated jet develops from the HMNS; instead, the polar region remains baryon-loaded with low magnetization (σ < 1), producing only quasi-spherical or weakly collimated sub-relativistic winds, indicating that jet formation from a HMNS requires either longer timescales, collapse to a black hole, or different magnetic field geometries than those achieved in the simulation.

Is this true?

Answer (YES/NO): NO